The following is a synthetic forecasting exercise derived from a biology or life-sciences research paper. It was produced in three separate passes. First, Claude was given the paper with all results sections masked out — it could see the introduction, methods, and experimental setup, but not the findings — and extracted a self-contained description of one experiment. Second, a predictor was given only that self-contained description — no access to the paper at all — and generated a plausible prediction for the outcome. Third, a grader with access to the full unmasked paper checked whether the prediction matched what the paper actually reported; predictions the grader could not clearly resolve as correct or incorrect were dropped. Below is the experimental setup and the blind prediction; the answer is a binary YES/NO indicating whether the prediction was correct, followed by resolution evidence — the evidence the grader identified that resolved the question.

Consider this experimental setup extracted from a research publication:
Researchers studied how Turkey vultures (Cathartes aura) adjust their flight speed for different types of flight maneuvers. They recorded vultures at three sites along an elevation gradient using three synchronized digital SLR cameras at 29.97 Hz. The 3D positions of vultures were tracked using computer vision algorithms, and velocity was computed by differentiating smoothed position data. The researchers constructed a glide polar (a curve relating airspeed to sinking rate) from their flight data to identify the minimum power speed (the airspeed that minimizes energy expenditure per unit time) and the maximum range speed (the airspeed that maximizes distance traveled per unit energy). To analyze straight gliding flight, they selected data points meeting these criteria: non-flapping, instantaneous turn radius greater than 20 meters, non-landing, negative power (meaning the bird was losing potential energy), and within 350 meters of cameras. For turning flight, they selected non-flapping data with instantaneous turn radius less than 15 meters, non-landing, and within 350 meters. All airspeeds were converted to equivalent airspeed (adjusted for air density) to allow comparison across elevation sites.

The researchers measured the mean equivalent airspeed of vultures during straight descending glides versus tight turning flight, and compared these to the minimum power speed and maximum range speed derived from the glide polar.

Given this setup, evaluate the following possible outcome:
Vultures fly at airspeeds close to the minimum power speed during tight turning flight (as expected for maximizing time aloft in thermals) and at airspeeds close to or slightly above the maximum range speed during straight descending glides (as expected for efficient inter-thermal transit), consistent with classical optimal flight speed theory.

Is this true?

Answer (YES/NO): YES